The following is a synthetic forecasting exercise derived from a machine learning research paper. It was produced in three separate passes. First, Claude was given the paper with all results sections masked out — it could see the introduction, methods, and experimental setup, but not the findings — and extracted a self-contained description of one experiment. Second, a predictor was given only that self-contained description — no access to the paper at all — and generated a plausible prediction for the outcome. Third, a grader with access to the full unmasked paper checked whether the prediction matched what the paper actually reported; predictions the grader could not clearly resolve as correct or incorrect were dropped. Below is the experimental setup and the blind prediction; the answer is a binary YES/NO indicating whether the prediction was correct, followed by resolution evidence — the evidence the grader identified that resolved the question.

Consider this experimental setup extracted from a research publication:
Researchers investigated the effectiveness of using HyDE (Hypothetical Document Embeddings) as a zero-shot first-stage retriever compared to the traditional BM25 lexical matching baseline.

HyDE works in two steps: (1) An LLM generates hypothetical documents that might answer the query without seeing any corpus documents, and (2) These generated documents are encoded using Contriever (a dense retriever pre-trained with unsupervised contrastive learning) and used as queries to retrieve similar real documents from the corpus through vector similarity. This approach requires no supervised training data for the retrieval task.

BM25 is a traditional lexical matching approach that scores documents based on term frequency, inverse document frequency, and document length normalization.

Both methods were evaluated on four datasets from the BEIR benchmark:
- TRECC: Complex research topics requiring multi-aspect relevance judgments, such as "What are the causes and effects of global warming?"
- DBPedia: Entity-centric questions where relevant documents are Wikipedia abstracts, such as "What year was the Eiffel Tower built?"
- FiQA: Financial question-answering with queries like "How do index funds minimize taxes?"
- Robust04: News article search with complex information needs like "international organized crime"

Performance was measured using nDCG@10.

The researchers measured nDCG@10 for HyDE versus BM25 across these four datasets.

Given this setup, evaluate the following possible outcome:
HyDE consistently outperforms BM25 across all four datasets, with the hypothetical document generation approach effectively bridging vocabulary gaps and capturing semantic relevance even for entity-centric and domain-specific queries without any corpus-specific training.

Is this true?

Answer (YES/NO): NO